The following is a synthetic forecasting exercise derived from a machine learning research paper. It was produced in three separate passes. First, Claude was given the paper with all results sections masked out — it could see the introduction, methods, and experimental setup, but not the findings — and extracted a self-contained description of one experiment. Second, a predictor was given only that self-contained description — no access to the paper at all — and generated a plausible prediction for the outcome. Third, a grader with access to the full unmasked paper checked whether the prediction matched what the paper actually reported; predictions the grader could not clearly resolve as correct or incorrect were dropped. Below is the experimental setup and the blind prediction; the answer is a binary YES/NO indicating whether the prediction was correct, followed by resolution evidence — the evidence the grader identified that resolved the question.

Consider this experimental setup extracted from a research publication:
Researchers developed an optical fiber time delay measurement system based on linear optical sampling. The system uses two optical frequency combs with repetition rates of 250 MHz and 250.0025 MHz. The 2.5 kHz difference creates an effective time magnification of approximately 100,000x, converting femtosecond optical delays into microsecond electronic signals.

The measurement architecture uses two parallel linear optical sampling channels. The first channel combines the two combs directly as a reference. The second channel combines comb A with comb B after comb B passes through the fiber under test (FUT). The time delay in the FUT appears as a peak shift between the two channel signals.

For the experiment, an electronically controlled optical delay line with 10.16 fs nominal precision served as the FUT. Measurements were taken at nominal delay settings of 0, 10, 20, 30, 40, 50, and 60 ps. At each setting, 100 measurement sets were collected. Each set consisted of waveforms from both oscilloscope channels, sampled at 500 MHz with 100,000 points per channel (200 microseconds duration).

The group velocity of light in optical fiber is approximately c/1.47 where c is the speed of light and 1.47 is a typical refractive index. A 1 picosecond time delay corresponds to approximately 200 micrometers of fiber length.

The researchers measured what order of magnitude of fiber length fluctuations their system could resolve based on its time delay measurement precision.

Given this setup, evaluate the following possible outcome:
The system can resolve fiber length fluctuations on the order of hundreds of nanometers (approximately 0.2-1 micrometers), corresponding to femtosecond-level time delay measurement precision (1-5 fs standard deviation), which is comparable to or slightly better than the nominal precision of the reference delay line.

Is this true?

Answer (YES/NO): NO